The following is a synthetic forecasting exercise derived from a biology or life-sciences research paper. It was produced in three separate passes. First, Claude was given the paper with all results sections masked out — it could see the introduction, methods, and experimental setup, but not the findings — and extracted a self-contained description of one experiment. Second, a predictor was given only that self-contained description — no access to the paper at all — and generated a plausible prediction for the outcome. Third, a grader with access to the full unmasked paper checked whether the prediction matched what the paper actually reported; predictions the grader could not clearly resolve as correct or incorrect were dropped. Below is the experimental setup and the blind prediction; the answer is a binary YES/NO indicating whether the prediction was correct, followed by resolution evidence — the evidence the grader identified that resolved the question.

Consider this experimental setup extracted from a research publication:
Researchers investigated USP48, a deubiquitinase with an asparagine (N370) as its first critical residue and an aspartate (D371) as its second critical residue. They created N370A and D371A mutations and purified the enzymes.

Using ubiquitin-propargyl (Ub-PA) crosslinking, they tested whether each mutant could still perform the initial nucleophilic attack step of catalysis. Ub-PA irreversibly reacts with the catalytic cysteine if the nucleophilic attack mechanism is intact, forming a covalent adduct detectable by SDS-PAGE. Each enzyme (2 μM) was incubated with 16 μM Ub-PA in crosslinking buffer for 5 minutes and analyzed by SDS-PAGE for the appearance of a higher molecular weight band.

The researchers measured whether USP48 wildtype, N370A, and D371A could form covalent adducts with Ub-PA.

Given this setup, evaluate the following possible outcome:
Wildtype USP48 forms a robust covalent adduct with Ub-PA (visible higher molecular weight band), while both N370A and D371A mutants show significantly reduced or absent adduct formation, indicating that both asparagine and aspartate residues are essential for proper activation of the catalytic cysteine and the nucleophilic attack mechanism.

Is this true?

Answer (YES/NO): NO